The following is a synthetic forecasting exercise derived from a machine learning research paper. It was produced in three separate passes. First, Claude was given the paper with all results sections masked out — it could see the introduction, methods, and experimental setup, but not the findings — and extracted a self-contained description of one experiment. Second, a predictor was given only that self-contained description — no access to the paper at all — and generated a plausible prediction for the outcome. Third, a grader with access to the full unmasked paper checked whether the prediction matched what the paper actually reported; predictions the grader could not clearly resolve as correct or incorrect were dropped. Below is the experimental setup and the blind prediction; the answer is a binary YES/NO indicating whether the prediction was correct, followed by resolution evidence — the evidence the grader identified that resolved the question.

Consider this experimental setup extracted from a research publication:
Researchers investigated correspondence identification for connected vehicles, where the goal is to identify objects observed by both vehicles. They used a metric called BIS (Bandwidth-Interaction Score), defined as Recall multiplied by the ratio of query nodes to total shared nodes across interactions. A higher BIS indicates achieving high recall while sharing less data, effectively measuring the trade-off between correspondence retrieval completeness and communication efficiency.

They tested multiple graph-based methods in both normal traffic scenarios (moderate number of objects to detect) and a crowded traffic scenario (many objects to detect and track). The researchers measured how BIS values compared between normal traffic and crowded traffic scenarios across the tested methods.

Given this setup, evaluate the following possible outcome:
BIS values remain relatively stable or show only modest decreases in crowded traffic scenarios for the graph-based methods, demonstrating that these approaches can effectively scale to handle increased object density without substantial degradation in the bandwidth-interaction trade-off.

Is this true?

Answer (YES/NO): NO